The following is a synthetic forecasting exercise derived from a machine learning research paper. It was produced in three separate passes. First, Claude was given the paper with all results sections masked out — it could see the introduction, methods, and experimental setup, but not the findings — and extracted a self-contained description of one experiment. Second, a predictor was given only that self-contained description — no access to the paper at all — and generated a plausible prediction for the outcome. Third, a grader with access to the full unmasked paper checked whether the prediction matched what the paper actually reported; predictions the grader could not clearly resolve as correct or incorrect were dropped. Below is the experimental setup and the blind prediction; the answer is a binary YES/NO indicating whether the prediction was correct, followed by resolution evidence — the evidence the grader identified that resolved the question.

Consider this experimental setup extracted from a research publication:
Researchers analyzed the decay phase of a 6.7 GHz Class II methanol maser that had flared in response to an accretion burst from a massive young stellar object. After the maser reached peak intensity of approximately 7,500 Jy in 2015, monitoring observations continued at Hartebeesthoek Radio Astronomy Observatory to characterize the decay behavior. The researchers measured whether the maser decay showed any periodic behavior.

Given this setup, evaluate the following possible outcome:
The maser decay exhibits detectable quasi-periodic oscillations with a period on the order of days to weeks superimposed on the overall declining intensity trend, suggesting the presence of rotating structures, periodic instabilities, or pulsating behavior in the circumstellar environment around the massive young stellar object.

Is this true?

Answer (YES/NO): NO